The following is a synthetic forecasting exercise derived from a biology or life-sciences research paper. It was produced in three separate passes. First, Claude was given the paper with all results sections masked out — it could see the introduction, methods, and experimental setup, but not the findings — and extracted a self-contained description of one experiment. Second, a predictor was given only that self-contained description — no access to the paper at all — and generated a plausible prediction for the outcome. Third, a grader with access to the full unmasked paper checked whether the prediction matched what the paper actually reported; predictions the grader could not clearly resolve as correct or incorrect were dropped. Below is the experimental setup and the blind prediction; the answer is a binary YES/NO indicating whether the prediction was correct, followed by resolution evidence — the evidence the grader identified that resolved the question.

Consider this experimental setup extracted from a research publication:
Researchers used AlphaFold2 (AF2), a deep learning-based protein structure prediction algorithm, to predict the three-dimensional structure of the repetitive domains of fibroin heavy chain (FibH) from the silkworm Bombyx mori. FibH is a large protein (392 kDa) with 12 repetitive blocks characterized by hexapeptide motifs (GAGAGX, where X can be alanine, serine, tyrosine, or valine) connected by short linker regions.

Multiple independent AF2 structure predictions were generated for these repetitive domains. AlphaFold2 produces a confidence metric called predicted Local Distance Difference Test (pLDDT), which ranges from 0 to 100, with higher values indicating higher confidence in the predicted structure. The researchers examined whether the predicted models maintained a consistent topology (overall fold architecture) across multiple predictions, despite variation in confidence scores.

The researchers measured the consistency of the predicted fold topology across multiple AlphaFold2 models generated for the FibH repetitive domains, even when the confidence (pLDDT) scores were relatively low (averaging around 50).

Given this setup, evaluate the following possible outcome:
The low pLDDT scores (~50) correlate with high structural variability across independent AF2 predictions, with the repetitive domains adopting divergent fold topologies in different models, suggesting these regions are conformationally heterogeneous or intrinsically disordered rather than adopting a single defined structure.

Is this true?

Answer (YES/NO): NO